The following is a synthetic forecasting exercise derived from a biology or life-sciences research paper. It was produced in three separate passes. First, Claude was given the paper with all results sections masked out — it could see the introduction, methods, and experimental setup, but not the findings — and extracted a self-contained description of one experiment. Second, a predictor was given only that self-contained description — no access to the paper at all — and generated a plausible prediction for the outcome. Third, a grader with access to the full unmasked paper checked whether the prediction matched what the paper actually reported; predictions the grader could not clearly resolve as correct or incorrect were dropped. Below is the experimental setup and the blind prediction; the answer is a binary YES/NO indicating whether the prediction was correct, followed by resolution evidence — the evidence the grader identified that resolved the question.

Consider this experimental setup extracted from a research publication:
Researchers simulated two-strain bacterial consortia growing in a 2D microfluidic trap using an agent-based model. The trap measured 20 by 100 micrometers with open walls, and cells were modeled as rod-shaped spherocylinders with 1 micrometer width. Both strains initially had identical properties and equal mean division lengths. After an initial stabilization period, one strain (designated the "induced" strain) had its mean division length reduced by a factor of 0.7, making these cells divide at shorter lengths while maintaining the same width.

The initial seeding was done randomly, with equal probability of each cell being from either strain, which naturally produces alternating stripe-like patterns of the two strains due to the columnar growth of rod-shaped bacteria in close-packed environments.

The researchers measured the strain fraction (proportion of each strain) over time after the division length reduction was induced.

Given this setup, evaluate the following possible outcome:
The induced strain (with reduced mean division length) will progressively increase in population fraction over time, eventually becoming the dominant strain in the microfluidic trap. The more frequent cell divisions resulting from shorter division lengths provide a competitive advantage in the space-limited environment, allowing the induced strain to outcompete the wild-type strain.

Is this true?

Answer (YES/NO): NO